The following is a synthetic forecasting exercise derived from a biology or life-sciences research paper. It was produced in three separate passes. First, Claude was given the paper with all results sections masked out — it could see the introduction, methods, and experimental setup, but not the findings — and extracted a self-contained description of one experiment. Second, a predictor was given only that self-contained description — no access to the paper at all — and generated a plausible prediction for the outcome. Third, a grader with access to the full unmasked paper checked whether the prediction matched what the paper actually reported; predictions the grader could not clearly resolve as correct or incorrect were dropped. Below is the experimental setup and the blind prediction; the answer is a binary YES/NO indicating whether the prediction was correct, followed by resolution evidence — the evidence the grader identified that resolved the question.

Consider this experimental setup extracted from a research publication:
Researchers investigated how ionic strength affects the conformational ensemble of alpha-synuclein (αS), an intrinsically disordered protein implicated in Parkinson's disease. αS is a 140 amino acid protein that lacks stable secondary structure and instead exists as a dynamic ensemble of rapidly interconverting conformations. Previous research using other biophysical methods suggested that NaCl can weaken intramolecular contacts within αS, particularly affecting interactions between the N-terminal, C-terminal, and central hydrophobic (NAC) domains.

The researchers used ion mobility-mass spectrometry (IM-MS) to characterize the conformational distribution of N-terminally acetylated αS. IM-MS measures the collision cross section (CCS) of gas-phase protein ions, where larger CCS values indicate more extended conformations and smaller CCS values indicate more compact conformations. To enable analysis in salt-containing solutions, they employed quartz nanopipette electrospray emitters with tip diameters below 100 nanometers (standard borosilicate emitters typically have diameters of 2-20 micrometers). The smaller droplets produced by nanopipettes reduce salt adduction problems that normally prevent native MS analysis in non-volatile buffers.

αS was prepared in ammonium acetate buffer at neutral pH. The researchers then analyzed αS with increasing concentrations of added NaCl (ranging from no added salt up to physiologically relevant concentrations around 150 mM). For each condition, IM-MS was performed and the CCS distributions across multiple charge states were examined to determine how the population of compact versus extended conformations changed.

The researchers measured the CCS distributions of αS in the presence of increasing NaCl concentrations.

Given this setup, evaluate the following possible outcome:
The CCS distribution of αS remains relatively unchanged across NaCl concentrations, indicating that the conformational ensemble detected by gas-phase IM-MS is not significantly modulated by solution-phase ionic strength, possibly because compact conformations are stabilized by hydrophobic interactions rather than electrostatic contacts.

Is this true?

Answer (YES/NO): NO